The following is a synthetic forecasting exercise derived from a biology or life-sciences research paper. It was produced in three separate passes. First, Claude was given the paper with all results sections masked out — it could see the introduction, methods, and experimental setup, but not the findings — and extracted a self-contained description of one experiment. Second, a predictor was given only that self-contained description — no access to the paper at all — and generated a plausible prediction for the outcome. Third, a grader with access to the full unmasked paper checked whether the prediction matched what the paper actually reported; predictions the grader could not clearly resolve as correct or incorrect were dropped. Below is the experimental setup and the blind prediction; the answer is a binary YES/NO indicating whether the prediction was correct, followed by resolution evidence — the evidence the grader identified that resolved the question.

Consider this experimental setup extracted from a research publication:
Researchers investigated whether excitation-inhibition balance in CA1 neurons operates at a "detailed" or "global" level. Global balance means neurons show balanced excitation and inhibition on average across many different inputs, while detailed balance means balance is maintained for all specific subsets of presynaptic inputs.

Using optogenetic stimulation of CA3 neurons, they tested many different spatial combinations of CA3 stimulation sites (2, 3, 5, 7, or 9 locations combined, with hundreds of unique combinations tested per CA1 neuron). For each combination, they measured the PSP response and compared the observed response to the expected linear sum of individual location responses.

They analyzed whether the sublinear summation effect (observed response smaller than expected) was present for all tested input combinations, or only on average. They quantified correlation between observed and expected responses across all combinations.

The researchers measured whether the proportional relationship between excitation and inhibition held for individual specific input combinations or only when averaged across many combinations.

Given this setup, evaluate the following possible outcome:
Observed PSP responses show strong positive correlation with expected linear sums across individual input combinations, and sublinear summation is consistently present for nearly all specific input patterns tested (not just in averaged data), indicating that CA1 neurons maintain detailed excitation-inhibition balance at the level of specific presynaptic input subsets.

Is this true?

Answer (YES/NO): YES